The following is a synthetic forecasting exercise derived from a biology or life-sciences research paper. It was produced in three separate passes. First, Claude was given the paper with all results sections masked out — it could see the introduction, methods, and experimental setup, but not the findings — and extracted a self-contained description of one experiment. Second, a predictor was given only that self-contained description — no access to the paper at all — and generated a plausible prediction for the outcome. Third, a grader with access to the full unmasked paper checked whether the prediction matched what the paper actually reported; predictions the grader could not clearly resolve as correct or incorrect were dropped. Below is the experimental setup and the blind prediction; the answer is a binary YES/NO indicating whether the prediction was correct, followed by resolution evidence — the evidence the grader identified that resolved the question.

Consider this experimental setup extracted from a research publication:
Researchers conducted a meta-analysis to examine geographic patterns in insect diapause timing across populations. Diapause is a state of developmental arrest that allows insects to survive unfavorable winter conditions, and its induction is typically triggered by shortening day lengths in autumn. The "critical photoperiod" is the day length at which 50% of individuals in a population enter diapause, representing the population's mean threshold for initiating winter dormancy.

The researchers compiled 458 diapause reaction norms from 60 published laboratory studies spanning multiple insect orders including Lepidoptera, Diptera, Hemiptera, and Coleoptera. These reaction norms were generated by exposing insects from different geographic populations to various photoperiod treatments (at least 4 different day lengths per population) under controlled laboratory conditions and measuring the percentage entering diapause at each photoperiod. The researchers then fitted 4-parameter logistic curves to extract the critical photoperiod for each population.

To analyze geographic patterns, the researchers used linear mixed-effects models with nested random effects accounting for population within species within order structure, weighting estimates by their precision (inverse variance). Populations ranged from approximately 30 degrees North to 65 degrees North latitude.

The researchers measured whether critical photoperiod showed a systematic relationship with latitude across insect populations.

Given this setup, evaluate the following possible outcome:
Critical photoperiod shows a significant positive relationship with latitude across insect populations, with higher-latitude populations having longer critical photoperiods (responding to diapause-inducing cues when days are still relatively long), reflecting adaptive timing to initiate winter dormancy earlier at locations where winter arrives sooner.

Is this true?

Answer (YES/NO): YES